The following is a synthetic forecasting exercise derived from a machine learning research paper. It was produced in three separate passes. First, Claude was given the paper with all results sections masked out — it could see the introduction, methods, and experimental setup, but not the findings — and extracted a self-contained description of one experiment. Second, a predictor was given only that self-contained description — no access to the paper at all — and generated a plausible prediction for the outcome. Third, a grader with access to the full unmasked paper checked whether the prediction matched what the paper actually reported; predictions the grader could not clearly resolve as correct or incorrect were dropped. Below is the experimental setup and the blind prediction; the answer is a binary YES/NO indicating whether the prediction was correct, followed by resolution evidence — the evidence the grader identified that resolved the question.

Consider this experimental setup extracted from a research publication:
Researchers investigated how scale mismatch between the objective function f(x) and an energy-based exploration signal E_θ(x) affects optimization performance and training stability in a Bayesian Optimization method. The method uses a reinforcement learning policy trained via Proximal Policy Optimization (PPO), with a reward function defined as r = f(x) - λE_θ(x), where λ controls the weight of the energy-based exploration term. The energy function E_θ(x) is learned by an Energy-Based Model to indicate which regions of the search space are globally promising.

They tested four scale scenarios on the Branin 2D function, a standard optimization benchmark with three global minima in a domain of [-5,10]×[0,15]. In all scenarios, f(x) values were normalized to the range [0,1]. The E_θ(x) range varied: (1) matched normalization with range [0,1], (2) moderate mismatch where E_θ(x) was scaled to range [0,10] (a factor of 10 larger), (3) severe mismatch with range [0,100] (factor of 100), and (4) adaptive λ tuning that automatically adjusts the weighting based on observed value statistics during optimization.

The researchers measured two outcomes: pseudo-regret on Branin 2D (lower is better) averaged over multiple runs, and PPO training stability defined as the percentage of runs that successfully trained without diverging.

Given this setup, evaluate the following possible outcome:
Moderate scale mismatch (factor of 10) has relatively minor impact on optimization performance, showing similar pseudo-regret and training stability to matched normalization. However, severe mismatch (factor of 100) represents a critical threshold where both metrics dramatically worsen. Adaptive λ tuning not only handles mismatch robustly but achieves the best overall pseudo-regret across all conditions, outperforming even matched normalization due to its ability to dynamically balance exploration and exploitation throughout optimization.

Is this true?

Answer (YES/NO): NO